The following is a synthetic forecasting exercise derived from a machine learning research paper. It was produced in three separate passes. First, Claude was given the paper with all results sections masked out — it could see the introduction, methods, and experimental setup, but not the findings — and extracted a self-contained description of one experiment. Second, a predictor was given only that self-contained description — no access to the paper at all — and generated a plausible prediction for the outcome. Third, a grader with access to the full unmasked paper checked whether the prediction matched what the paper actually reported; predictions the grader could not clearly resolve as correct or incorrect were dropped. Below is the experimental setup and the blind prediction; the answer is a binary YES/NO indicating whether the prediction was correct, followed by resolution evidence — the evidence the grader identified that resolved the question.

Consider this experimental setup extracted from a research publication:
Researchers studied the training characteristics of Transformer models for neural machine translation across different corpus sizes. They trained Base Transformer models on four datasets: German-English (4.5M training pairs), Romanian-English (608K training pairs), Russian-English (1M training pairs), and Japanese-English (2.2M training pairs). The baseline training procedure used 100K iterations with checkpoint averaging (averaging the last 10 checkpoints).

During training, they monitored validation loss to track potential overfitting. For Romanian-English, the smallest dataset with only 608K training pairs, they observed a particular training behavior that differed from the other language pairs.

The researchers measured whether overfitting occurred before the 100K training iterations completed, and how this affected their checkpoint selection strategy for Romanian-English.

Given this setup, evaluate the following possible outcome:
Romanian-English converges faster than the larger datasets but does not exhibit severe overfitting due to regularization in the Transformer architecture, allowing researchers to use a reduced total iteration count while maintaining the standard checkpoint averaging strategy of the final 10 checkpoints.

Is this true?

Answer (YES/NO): NO